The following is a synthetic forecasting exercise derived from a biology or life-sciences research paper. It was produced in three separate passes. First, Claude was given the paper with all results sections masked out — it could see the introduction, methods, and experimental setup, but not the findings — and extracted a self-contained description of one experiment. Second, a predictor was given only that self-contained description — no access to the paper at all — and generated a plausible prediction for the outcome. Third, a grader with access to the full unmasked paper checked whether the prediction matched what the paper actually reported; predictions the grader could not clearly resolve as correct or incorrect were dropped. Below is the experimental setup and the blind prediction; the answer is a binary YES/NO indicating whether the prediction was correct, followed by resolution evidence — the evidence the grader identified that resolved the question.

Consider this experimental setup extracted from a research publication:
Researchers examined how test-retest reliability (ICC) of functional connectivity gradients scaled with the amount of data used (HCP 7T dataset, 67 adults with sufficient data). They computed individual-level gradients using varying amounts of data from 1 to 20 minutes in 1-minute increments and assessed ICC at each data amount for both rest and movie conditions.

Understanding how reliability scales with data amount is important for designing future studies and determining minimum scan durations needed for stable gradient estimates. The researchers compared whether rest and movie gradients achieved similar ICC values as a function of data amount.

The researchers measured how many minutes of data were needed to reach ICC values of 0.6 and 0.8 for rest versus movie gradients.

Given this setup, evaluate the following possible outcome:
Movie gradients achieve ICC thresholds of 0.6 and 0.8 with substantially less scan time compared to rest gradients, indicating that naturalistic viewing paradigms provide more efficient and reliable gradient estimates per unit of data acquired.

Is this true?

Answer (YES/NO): NO